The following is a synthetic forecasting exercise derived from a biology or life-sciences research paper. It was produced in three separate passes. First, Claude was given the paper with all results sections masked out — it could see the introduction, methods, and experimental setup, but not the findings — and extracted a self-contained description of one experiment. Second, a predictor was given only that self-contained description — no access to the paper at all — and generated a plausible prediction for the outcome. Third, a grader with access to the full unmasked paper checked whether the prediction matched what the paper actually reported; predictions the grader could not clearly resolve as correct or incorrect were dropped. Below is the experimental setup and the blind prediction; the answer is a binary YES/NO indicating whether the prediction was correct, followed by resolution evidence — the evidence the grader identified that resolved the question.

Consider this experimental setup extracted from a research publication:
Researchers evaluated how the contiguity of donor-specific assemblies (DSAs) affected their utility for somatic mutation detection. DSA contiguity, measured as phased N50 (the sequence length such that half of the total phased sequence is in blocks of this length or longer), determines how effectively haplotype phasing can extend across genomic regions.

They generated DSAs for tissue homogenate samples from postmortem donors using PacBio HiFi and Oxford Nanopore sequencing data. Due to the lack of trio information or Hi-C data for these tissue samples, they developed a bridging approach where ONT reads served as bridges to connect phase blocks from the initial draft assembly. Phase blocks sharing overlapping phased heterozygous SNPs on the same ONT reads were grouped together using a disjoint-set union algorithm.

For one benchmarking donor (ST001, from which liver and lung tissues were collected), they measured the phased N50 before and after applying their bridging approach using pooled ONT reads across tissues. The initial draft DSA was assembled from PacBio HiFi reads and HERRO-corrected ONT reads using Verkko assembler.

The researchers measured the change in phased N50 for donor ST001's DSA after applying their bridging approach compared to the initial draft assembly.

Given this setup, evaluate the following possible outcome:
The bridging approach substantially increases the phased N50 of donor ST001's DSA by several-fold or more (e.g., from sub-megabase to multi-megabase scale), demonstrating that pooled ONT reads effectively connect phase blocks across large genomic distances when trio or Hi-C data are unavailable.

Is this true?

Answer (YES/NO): NO